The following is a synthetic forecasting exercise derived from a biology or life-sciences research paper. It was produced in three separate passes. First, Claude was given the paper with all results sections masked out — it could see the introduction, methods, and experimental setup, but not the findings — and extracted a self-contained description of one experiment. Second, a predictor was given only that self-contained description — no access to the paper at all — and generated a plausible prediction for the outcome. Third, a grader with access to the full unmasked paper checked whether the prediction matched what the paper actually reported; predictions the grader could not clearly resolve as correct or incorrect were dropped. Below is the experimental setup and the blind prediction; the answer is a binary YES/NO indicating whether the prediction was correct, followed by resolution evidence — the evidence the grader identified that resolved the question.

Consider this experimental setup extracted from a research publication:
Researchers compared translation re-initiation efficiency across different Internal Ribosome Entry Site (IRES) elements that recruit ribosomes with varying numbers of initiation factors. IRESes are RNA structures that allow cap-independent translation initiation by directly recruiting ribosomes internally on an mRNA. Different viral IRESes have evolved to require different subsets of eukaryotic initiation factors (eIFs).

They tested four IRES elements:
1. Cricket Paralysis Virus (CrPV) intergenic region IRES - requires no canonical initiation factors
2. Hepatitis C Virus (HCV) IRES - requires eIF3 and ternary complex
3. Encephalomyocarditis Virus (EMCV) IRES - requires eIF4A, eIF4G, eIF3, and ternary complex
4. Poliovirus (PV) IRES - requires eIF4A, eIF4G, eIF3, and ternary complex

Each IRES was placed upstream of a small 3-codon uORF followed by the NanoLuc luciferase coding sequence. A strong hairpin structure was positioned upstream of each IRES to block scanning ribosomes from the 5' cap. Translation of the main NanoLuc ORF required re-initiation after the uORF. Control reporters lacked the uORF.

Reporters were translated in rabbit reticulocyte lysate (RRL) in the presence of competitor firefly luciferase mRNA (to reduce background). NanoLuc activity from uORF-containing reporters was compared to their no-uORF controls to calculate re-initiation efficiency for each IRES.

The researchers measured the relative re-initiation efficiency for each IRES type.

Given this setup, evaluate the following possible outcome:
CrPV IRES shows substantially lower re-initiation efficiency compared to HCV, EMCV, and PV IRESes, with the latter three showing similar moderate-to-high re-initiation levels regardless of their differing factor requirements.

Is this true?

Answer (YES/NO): NO